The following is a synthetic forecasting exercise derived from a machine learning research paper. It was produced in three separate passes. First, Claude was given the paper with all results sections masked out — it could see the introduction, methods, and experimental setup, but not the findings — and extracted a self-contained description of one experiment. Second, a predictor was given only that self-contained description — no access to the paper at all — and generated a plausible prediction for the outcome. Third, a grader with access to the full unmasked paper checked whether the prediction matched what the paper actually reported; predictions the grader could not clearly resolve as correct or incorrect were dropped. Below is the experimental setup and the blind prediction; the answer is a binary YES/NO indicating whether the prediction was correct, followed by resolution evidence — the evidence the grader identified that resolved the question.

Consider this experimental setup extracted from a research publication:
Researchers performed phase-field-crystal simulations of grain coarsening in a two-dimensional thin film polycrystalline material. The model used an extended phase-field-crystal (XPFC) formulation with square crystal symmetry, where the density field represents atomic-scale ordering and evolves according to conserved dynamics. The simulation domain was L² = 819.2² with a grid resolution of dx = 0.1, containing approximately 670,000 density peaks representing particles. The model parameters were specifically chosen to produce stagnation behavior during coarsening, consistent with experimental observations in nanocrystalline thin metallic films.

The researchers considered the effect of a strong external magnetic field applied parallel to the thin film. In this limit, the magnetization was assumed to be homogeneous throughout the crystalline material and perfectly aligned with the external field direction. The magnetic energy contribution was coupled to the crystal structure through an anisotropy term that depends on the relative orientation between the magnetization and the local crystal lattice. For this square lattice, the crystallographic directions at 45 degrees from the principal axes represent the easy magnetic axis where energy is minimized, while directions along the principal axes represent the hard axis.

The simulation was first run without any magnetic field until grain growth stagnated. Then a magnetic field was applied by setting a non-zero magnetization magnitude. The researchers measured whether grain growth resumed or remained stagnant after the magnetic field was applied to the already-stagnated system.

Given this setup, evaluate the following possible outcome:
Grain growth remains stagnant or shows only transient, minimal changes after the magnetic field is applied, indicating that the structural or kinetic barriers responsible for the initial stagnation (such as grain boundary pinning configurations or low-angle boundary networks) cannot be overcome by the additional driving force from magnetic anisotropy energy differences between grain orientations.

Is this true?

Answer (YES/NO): NO